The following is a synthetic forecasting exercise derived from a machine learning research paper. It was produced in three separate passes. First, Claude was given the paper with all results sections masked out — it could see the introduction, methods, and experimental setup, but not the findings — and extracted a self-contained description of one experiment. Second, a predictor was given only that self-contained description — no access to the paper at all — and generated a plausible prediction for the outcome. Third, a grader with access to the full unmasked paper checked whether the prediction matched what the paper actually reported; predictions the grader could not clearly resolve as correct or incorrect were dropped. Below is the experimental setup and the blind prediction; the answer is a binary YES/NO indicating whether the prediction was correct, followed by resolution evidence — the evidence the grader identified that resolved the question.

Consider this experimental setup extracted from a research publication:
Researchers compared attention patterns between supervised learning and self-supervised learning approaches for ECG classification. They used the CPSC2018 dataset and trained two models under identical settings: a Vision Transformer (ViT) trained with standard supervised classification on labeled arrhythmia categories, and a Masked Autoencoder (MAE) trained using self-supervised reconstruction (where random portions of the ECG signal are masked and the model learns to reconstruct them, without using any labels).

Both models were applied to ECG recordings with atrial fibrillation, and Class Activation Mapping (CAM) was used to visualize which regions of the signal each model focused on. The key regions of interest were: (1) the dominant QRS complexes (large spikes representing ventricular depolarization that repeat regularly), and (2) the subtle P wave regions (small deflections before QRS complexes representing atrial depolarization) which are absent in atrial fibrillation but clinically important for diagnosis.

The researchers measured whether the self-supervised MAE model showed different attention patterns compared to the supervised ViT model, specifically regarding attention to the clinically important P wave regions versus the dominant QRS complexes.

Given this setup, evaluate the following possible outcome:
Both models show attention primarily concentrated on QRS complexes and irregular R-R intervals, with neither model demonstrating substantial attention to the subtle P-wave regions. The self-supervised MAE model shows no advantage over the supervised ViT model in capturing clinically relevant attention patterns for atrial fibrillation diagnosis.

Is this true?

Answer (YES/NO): NO